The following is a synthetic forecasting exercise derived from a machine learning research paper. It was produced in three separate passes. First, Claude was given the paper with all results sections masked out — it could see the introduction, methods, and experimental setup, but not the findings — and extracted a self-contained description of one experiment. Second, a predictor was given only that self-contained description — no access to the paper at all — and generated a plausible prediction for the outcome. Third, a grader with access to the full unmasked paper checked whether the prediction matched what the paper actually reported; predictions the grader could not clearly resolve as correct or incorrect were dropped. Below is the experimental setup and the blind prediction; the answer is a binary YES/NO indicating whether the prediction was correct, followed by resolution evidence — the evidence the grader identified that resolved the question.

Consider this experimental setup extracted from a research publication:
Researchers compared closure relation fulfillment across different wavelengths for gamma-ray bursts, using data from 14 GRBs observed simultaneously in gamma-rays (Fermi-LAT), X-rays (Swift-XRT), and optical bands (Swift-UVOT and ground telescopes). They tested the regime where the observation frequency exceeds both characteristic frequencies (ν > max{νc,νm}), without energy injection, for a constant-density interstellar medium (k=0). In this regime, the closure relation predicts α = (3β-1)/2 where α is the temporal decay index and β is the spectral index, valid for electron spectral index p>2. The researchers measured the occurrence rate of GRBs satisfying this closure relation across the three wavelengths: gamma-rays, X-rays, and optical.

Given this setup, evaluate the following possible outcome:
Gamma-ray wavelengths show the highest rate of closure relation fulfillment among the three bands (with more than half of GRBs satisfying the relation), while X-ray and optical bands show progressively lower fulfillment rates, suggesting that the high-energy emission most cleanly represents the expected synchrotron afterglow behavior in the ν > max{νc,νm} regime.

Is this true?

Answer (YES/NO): NO